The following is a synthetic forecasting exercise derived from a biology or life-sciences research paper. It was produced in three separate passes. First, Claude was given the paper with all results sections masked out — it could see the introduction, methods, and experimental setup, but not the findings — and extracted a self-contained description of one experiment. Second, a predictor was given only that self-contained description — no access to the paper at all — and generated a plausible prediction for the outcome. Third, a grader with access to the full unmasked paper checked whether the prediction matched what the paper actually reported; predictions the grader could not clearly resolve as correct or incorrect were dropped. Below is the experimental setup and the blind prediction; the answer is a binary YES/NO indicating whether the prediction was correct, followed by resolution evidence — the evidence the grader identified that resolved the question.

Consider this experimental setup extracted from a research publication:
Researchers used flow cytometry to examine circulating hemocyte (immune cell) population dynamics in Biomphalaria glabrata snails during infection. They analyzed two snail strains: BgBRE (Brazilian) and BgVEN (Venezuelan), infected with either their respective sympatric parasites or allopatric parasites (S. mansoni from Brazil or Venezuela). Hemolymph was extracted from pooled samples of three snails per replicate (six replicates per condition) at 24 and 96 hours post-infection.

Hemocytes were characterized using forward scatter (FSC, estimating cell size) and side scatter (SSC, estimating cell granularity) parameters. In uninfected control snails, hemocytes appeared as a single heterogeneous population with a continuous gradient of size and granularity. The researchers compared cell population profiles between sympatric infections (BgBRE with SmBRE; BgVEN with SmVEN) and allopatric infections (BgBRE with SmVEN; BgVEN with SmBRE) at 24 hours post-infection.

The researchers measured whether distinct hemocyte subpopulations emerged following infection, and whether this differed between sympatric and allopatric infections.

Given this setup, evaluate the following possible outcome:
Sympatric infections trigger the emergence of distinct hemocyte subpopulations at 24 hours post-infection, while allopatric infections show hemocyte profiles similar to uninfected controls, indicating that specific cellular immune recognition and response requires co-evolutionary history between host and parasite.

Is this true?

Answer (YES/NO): NO